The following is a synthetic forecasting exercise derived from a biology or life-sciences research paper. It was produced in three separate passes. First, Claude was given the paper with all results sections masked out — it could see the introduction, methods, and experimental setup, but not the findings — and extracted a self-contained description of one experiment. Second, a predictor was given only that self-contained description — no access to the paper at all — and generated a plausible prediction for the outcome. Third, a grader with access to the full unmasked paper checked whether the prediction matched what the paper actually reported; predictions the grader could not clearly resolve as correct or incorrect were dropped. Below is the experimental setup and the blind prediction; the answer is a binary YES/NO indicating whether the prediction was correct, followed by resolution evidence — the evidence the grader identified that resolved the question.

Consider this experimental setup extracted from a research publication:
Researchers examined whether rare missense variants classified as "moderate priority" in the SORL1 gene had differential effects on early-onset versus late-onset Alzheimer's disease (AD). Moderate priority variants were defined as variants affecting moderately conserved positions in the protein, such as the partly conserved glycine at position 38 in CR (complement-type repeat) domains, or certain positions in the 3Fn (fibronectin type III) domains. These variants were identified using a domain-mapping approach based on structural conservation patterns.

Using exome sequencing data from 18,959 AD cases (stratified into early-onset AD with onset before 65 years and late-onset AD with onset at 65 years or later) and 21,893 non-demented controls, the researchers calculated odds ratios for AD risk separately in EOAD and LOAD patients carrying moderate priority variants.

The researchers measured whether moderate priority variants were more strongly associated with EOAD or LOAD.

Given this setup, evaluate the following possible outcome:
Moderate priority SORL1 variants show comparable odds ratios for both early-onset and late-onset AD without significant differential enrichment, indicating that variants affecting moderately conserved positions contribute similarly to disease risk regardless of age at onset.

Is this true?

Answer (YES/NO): NO